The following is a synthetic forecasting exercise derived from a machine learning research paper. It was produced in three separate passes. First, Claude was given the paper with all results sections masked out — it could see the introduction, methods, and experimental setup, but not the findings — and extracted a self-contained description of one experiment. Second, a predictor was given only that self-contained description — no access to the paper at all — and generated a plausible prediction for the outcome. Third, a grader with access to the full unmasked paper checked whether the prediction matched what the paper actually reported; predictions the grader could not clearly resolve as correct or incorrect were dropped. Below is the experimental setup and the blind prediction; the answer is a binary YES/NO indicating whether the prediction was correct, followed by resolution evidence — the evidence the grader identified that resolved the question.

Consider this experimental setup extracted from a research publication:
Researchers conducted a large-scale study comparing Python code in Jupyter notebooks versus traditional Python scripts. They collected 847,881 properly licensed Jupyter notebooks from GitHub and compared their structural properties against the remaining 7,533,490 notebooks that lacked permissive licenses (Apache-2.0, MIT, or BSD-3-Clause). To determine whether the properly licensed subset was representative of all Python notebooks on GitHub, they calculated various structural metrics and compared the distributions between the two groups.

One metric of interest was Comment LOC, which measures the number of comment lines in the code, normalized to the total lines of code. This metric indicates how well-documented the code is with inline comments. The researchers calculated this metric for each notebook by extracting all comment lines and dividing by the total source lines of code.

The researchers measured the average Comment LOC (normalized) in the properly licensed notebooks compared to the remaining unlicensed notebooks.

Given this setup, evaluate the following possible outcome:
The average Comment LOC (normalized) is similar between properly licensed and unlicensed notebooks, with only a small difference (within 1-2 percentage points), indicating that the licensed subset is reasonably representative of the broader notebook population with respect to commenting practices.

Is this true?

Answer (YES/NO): NO